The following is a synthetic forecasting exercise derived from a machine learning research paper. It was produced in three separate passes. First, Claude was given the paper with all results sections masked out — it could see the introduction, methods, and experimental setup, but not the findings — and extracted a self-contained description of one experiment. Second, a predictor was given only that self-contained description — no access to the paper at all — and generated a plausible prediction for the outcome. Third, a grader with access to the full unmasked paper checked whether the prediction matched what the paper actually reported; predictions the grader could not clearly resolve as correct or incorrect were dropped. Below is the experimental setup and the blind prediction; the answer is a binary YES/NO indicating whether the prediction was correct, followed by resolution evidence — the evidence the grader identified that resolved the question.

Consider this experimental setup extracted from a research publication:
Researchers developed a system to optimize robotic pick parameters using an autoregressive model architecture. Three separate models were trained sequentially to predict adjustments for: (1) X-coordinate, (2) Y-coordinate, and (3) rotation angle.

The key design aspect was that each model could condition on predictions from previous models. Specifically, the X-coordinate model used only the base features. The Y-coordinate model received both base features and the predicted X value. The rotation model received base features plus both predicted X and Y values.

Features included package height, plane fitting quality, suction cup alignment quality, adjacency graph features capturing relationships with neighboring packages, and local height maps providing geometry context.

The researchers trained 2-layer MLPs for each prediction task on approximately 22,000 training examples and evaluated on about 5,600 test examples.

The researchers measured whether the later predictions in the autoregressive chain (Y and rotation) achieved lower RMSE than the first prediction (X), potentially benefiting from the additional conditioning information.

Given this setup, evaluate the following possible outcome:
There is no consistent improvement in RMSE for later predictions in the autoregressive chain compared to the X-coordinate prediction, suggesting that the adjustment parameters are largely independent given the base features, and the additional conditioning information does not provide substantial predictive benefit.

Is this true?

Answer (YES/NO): YES